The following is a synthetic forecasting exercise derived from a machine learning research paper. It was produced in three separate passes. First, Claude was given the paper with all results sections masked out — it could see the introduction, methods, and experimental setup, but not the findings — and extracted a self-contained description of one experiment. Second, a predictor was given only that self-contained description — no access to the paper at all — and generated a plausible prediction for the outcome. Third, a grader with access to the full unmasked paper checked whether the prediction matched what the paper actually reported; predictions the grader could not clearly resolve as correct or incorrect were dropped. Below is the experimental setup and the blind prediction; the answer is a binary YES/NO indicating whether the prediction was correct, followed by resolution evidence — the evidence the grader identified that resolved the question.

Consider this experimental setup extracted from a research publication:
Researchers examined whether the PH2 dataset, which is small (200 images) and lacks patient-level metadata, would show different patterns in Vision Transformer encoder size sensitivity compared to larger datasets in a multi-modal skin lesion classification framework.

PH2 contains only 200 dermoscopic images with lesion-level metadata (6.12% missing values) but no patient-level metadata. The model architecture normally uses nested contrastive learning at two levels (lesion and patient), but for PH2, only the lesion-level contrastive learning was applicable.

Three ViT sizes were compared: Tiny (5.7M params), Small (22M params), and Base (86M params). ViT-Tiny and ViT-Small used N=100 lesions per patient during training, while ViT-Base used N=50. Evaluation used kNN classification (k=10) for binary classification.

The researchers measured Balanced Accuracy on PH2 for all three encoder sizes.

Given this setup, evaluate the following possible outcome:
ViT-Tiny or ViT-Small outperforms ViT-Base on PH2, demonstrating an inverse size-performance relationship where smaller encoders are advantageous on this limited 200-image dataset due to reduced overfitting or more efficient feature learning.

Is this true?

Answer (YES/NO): NO